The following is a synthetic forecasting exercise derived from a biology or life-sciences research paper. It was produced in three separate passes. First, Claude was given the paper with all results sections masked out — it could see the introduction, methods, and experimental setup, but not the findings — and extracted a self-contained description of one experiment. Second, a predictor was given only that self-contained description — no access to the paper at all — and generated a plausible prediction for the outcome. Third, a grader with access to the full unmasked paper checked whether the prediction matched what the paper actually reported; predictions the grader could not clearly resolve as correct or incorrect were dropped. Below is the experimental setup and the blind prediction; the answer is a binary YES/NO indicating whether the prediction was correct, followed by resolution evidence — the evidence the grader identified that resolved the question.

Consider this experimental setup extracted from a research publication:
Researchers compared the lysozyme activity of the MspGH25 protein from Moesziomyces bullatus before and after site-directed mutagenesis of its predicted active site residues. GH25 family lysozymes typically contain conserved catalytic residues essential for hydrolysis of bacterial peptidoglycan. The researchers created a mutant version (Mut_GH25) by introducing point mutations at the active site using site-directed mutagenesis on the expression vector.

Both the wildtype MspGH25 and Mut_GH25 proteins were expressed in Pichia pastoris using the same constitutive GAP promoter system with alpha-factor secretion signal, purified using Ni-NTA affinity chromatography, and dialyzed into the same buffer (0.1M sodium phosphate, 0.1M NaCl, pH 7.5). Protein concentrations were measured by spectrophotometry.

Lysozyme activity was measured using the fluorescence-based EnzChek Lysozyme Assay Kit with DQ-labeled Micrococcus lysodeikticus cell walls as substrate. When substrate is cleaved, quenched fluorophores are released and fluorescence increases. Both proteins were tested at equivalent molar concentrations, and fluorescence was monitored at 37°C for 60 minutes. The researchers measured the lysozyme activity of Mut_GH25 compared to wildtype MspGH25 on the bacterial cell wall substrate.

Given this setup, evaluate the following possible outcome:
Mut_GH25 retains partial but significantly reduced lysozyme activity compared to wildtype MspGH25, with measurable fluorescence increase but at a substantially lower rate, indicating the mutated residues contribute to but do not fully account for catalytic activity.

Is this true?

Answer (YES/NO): NO